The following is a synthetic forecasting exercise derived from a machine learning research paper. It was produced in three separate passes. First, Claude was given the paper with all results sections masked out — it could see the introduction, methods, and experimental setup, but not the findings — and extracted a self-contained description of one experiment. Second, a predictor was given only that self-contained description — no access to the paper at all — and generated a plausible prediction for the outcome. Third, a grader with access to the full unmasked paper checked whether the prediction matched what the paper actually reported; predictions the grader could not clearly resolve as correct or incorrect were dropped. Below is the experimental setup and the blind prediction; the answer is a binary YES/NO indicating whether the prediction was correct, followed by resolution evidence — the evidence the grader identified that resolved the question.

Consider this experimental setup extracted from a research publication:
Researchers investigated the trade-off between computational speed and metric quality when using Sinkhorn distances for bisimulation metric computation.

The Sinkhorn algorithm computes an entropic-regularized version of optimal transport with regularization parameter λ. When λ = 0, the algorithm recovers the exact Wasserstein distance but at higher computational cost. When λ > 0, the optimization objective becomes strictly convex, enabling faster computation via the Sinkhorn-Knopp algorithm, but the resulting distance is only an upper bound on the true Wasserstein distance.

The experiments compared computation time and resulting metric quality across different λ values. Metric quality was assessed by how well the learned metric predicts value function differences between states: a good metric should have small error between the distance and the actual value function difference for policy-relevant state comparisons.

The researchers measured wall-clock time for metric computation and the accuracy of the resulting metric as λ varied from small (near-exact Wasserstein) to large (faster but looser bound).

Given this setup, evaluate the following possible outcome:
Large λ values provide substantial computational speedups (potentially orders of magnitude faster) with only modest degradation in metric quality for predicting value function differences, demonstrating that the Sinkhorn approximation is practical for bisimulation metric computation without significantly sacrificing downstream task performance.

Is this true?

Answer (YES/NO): NO